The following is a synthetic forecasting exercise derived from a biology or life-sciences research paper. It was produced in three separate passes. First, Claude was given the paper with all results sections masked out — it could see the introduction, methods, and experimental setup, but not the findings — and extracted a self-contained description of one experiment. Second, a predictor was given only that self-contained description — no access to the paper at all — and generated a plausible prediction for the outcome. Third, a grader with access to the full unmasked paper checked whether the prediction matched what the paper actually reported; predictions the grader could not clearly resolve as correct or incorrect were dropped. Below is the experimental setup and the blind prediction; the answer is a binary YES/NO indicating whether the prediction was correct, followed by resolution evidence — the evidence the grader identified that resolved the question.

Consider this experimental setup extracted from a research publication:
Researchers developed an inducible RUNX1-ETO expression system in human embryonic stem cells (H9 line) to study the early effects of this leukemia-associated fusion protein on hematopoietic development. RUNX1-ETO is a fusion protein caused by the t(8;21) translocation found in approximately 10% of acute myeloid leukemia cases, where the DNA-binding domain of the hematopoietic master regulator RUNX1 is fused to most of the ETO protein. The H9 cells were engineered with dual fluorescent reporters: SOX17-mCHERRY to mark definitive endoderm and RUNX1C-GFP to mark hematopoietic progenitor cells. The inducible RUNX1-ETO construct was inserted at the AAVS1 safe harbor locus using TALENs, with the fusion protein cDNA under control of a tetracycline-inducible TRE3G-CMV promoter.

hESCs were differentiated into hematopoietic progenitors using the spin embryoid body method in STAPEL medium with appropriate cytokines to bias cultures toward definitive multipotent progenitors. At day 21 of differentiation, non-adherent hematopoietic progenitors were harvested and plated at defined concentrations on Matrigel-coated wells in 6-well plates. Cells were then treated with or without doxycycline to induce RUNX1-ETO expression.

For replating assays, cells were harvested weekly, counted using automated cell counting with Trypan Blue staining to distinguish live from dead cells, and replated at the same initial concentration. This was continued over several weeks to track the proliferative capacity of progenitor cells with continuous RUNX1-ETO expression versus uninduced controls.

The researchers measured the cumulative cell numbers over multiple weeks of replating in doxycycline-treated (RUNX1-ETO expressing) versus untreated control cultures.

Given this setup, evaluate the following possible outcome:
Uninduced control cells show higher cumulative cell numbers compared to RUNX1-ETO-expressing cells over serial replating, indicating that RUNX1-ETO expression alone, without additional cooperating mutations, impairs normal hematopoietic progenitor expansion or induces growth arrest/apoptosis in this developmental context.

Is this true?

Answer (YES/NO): NO